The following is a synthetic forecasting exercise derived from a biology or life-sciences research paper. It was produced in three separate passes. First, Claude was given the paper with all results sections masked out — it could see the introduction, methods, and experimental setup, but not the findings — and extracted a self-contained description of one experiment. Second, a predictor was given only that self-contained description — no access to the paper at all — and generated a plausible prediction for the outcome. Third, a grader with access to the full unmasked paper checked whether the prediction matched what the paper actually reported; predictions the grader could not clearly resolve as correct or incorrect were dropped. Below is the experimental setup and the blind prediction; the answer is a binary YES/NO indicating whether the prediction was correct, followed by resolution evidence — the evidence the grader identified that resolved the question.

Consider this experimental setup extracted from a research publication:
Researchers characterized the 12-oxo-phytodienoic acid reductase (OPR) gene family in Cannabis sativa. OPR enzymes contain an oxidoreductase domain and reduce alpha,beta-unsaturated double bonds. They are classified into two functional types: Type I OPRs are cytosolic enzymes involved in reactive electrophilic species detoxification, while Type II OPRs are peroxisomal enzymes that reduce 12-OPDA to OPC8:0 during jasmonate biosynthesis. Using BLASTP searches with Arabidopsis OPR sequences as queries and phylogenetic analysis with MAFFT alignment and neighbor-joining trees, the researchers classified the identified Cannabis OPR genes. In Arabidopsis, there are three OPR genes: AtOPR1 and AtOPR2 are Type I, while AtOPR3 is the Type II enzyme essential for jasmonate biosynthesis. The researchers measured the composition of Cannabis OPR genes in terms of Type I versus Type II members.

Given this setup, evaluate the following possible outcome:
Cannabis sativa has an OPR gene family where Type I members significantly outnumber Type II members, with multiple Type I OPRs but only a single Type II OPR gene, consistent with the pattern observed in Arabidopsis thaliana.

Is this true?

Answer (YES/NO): NO